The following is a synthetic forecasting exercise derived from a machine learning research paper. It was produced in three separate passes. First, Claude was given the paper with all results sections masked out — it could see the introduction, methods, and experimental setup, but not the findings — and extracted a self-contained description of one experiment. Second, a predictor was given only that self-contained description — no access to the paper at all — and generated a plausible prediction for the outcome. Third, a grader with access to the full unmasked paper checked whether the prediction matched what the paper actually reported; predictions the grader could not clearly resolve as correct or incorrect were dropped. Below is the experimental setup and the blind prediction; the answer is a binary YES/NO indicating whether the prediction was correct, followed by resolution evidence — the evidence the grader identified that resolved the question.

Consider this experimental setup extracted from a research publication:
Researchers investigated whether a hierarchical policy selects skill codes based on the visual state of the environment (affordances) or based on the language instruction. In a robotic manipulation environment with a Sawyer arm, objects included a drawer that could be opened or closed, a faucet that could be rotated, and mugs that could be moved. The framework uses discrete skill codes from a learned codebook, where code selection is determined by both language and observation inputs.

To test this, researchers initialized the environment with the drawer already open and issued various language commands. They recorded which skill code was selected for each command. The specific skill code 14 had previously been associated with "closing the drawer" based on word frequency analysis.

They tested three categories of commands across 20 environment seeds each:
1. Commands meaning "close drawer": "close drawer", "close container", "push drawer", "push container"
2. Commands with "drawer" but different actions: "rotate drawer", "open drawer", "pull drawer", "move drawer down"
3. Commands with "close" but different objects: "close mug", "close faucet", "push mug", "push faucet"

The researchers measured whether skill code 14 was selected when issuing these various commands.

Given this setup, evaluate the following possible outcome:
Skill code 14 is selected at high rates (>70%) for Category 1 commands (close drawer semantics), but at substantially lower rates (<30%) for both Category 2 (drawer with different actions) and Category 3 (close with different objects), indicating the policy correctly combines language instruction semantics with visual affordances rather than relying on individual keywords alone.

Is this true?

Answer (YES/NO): YES